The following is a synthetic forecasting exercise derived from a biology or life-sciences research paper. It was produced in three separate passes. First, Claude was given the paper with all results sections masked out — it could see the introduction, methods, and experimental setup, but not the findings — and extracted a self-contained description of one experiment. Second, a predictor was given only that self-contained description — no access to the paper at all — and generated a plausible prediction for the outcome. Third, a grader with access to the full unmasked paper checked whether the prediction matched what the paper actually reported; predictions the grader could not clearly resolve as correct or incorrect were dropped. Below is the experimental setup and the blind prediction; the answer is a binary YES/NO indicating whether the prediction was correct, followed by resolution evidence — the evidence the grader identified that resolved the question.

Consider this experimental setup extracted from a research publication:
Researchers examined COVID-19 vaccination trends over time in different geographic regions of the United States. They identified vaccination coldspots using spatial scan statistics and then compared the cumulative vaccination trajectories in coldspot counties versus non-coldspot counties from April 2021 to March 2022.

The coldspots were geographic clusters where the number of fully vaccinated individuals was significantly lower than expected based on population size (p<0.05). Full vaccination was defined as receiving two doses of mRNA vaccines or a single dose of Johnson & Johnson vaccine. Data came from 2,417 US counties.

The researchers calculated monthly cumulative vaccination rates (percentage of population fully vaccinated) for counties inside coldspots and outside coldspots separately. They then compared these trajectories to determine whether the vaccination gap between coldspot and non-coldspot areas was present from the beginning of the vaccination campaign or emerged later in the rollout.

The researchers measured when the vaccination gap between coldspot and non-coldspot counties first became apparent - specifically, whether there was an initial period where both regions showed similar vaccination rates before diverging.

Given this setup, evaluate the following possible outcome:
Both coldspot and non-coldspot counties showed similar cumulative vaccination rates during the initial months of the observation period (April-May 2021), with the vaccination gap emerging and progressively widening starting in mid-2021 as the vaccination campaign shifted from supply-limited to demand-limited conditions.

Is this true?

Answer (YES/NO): NO